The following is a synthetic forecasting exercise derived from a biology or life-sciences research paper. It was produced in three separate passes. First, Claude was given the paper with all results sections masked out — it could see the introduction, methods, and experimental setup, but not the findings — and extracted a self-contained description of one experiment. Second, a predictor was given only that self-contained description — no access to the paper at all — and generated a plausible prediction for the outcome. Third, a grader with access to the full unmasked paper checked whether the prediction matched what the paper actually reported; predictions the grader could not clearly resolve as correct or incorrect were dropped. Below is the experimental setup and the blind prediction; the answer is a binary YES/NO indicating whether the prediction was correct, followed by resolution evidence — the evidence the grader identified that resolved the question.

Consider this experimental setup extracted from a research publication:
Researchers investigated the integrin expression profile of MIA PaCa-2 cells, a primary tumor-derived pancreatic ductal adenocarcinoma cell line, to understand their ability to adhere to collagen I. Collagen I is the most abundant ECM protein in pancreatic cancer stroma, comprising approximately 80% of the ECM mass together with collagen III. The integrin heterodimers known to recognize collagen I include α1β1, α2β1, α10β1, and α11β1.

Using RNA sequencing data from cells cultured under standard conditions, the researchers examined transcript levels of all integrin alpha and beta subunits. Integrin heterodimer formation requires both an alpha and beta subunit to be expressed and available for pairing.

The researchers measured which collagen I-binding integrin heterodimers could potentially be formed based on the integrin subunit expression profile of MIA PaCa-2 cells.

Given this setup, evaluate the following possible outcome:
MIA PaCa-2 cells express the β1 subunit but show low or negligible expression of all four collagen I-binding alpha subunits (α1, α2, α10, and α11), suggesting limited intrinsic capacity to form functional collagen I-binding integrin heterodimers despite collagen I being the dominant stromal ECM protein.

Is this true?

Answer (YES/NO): NO